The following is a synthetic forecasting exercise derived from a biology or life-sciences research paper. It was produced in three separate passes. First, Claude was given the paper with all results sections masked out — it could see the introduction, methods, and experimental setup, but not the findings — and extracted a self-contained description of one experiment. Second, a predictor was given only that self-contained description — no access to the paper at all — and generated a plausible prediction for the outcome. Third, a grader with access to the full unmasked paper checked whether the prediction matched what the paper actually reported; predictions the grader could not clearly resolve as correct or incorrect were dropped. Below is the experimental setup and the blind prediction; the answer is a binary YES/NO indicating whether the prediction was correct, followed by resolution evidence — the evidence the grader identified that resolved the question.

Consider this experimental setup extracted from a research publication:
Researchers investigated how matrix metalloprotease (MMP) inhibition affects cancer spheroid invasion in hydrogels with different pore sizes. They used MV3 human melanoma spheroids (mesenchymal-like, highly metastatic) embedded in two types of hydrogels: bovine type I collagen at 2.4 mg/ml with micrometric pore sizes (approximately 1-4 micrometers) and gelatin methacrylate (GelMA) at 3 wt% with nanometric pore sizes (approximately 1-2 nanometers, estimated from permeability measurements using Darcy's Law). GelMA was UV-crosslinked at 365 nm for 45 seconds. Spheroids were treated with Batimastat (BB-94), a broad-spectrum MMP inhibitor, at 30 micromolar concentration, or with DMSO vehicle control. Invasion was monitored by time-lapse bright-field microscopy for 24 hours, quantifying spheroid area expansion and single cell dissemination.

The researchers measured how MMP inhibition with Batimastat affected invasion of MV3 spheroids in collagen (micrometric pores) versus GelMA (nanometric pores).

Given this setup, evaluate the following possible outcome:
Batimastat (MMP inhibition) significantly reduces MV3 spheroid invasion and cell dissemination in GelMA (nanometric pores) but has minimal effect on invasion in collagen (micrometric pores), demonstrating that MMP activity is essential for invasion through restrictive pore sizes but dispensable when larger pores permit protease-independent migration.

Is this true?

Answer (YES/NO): NO